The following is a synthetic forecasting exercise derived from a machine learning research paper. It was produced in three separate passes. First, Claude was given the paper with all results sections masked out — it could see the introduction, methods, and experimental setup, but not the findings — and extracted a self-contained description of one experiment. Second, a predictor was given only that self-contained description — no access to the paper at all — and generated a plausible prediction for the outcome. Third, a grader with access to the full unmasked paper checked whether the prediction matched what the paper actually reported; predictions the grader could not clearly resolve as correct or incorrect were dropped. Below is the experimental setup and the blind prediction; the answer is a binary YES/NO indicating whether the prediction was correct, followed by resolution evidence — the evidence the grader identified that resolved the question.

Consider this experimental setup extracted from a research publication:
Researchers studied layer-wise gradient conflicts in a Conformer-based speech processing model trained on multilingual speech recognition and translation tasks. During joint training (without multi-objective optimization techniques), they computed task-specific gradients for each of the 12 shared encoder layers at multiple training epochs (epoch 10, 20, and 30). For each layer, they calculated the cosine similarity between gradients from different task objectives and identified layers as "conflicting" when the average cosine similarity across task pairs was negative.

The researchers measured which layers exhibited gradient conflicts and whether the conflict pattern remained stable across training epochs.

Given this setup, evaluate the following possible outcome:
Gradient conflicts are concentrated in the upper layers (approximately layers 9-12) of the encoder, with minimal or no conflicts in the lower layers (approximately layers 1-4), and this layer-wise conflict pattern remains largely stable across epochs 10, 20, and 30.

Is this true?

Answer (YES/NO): NO